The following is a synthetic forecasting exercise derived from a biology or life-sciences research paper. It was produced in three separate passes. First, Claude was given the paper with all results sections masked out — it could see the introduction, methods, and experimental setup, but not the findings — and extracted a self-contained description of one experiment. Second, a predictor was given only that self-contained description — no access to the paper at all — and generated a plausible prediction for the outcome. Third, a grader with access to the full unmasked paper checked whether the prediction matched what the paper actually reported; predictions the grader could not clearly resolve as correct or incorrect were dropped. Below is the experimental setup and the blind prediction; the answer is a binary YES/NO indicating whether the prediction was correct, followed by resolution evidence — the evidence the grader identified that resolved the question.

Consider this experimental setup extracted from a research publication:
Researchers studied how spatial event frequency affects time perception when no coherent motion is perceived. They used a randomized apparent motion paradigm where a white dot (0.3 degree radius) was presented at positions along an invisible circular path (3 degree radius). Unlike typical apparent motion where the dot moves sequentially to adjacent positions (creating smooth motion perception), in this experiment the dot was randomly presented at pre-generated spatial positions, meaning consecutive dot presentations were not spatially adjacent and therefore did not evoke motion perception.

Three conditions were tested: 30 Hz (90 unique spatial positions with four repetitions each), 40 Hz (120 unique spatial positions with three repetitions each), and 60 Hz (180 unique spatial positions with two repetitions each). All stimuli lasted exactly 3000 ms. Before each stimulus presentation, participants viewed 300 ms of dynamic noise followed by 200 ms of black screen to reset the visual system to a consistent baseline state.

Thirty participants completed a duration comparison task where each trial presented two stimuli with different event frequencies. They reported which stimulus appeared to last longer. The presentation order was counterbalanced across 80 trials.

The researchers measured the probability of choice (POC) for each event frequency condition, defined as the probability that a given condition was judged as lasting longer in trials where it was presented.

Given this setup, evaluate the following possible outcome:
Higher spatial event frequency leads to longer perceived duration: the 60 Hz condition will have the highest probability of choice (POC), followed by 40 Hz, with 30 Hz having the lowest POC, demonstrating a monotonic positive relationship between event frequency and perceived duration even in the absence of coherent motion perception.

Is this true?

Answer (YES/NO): YES